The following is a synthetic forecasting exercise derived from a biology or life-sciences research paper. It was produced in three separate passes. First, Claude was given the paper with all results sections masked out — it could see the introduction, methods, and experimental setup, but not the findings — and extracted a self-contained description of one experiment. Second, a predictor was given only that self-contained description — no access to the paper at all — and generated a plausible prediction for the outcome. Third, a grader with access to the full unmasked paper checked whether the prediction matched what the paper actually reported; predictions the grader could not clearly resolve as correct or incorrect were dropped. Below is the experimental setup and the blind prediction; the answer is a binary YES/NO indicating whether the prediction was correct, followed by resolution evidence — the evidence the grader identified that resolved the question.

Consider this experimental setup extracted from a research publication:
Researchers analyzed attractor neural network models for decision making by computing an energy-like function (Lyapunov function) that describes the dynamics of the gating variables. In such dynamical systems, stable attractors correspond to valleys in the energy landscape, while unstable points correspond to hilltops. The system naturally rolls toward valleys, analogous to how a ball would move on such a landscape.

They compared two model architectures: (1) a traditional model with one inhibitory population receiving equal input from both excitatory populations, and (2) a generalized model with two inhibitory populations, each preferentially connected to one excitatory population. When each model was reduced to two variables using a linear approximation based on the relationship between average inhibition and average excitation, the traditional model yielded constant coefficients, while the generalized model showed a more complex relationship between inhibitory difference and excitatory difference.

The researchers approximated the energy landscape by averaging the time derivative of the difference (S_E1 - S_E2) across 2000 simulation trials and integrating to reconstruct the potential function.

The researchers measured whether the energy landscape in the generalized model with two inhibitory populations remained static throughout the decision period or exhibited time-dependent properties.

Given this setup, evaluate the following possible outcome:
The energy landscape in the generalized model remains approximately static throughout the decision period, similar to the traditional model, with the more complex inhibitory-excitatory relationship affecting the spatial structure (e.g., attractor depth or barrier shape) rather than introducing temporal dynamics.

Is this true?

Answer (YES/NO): NO